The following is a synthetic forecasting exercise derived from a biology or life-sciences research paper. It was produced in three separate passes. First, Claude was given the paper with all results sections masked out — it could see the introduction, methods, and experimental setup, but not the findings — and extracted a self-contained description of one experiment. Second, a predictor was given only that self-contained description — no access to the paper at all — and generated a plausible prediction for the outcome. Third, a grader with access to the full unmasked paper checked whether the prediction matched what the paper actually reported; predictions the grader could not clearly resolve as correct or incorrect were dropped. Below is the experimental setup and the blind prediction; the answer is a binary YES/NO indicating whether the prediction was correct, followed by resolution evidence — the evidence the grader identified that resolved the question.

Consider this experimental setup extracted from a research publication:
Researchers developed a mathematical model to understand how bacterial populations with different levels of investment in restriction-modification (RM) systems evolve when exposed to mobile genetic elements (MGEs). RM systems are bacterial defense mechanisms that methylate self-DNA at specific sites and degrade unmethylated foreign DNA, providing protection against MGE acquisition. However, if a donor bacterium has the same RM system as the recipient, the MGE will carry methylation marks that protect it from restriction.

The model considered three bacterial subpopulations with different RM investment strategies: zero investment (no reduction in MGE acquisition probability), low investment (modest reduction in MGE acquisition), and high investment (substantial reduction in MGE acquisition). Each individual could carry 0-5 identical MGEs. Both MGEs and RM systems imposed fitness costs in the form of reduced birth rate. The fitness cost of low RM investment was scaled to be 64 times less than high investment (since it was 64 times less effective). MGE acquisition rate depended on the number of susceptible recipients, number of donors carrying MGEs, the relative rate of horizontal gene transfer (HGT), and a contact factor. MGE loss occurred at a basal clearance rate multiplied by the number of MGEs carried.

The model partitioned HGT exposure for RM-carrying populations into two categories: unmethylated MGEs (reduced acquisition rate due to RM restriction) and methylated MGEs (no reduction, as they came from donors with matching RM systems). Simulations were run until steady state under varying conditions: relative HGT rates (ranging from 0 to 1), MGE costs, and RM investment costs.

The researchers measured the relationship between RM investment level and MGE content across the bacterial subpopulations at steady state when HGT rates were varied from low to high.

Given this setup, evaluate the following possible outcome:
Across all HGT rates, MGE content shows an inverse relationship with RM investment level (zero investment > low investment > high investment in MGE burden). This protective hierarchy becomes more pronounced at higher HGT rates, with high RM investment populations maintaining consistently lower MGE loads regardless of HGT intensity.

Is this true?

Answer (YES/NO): NO